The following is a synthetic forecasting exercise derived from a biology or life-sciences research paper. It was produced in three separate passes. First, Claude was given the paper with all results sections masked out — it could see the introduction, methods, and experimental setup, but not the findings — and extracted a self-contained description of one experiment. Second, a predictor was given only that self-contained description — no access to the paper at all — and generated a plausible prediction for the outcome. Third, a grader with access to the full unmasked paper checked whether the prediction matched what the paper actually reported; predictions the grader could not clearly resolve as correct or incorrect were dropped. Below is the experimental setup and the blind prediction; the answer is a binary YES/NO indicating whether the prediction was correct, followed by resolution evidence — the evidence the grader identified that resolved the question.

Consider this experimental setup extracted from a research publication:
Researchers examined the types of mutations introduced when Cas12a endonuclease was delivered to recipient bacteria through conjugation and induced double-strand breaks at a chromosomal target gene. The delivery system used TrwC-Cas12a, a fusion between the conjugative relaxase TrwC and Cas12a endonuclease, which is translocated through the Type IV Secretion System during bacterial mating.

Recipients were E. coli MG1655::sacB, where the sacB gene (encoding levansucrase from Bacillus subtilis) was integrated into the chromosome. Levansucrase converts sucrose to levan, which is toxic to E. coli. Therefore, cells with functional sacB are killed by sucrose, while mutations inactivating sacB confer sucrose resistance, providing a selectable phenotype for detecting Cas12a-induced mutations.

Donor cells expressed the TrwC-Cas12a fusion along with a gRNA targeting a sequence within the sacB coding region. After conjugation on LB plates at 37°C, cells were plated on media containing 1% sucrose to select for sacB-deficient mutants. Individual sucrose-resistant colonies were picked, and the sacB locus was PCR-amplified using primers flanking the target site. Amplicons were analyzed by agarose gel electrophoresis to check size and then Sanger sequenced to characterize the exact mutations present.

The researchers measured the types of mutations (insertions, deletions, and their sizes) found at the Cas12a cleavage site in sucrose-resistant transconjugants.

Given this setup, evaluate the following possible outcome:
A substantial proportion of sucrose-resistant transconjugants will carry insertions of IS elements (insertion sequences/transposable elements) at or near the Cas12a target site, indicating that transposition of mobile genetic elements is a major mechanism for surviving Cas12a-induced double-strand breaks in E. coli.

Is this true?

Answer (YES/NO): NO